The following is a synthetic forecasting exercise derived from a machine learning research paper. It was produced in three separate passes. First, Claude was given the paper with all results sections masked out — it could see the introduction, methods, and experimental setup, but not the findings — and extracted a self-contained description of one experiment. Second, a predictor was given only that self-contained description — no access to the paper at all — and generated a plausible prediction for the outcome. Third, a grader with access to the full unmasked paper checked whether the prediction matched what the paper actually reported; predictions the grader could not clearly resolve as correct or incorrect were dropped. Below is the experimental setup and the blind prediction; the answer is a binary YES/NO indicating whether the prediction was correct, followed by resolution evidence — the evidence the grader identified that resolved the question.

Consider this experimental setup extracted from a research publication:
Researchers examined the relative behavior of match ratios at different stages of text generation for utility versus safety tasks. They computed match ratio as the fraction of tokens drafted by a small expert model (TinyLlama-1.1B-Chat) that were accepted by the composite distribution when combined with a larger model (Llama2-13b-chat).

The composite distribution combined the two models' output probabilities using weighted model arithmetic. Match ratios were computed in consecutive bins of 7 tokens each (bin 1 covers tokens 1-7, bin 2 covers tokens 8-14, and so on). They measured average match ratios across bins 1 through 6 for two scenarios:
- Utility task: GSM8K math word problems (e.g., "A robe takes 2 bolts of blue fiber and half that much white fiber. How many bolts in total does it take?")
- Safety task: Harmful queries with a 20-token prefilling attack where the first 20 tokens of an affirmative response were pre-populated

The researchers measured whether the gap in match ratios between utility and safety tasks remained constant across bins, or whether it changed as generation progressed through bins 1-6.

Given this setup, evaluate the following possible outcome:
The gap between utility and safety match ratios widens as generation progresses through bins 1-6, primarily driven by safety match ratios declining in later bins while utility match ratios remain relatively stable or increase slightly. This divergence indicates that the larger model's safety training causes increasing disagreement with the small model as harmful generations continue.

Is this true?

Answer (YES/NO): NO